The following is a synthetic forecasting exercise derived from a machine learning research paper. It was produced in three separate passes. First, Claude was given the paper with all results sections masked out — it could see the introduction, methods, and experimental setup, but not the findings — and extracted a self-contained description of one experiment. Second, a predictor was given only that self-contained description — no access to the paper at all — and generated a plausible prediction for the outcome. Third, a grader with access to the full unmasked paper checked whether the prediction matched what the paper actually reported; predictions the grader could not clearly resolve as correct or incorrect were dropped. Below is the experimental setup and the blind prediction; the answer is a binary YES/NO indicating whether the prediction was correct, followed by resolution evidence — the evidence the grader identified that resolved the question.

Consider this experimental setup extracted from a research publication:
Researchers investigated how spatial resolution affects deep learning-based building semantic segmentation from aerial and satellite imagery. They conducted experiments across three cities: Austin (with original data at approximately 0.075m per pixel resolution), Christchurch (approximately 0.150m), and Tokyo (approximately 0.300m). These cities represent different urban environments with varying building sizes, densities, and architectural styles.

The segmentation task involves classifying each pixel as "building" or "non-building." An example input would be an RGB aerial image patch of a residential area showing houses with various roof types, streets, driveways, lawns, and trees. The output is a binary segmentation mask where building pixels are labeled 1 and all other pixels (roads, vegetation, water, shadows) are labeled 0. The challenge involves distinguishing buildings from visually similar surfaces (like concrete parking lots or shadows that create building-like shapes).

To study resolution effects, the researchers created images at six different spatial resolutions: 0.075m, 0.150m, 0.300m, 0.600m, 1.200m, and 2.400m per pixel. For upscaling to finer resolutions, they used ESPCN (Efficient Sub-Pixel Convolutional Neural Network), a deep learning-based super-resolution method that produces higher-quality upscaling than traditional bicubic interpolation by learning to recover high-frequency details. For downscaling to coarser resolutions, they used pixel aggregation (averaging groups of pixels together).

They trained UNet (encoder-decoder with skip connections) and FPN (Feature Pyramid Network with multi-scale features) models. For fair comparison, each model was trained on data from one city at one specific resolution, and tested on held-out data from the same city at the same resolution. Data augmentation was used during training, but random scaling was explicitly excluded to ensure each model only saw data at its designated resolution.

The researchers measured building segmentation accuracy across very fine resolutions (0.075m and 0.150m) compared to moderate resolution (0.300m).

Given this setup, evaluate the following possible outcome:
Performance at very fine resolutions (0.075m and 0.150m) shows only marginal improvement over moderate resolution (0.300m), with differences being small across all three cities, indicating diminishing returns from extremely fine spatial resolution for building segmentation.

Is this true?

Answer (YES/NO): NO